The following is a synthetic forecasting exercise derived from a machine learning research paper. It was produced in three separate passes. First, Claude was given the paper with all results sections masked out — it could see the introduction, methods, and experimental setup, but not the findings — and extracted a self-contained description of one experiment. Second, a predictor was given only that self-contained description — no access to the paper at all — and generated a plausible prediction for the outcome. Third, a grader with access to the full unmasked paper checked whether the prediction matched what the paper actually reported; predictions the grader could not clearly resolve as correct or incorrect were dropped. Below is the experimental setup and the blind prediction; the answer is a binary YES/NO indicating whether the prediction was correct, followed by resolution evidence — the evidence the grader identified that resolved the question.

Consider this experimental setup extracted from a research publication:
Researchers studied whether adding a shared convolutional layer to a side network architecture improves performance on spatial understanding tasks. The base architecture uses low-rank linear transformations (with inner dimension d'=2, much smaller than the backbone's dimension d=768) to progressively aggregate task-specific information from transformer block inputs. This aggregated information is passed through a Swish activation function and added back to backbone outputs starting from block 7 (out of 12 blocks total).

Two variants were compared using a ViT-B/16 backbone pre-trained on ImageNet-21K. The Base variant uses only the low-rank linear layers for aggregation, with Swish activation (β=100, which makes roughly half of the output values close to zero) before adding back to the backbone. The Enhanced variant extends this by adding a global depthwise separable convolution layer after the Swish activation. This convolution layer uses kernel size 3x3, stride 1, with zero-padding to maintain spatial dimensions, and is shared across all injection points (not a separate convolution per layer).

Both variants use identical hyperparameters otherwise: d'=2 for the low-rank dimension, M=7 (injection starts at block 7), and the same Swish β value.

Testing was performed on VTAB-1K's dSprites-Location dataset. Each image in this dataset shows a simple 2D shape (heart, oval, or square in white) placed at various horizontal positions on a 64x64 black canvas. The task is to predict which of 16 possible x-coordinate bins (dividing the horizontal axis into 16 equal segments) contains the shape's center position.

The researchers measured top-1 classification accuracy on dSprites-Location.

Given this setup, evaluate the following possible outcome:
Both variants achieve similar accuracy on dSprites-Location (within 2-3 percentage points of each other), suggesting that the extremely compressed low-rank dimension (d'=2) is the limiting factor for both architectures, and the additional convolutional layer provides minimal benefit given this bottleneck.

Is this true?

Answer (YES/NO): NO